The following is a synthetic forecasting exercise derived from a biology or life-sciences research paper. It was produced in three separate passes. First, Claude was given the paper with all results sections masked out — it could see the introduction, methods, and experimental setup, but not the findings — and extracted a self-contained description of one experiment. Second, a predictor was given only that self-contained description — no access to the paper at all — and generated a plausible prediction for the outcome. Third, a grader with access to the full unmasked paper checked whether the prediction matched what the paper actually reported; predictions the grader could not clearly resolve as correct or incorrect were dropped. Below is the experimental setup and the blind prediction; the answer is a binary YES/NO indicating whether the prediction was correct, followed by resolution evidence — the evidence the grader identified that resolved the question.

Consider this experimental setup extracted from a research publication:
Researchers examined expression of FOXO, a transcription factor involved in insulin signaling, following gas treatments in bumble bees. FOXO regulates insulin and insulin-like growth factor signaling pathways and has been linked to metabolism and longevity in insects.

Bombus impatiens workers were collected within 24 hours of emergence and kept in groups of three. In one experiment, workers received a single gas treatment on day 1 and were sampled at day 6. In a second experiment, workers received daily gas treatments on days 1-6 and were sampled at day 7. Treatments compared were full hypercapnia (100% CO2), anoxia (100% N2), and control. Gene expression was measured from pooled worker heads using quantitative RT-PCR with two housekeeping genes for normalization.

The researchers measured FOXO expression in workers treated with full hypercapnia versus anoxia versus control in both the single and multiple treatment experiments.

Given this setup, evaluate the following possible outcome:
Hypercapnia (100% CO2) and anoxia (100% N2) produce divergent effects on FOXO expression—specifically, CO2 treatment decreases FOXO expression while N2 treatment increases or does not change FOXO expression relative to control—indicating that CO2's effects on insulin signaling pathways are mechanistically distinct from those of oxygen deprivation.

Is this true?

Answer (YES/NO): NO